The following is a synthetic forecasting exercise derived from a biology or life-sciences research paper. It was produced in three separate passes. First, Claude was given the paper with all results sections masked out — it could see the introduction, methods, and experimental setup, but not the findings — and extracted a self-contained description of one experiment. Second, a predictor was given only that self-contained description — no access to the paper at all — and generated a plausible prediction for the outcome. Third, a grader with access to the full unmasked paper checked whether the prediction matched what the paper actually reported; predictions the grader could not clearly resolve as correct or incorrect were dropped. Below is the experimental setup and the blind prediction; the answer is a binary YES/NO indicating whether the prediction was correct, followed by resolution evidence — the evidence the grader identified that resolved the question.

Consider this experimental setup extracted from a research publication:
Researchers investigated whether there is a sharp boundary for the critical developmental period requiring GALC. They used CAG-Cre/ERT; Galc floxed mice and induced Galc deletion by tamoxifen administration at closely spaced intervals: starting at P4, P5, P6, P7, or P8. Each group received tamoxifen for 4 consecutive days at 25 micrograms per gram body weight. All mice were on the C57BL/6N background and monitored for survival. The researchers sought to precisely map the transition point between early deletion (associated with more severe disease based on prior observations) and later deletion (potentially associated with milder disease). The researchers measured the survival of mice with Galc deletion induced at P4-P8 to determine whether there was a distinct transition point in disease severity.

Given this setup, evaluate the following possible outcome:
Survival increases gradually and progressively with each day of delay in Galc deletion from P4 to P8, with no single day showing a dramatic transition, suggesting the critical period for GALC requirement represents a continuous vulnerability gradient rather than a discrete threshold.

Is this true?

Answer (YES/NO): NO